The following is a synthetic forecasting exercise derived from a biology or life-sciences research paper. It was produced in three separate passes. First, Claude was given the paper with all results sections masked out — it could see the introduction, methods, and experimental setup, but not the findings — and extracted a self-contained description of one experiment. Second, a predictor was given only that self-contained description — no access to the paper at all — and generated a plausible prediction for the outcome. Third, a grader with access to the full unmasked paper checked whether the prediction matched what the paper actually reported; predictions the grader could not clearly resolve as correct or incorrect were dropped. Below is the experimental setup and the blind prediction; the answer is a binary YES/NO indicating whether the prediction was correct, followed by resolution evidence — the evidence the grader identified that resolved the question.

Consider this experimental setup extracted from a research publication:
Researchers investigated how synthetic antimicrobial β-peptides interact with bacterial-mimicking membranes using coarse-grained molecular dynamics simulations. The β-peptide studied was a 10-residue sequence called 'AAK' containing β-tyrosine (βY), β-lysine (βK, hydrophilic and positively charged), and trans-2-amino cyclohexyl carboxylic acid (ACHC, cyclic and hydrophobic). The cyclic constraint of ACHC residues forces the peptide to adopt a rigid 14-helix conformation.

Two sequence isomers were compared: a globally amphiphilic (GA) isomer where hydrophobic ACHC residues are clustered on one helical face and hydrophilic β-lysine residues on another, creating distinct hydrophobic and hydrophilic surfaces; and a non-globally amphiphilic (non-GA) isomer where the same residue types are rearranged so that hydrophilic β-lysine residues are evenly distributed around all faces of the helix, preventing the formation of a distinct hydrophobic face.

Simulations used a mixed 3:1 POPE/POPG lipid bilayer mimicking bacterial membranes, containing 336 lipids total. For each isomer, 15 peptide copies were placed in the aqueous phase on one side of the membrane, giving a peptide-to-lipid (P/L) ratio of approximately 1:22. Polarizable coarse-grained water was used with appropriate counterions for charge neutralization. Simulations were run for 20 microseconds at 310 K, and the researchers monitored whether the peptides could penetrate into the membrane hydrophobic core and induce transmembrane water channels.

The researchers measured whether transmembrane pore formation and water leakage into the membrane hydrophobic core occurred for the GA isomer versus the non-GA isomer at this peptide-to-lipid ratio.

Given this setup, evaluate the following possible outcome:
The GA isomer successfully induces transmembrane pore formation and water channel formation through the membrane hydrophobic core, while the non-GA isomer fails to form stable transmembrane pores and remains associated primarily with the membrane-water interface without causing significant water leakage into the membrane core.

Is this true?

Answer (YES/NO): YES